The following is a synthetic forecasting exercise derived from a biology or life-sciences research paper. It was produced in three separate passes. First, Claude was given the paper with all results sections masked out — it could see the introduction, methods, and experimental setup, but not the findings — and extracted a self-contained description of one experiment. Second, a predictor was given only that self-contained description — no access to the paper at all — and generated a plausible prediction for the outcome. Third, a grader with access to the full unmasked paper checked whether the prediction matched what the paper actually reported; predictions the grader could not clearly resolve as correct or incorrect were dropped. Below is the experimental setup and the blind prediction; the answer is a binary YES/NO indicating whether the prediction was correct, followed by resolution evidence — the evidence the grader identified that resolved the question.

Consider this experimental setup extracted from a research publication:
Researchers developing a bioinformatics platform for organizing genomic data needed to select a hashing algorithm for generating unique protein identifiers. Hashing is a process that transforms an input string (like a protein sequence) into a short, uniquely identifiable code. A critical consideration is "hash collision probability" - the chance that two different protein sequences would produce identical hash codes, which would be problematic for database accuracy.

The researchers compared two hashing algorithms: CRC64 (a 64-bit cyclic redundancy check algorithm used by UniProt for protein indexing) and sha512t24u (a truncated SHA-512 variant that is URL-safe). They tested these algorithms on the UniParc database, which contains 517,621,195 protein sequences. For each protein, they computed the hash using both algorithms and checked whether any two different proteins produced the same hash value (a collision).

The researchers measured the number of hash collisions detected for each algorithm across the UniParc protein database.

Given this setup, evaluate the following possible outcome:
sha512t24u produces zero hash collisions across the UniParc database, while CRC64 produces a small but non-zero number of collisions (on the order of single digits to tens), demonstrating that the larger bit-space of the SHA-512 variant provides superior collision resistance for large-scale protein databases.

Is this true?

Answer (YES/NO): NO